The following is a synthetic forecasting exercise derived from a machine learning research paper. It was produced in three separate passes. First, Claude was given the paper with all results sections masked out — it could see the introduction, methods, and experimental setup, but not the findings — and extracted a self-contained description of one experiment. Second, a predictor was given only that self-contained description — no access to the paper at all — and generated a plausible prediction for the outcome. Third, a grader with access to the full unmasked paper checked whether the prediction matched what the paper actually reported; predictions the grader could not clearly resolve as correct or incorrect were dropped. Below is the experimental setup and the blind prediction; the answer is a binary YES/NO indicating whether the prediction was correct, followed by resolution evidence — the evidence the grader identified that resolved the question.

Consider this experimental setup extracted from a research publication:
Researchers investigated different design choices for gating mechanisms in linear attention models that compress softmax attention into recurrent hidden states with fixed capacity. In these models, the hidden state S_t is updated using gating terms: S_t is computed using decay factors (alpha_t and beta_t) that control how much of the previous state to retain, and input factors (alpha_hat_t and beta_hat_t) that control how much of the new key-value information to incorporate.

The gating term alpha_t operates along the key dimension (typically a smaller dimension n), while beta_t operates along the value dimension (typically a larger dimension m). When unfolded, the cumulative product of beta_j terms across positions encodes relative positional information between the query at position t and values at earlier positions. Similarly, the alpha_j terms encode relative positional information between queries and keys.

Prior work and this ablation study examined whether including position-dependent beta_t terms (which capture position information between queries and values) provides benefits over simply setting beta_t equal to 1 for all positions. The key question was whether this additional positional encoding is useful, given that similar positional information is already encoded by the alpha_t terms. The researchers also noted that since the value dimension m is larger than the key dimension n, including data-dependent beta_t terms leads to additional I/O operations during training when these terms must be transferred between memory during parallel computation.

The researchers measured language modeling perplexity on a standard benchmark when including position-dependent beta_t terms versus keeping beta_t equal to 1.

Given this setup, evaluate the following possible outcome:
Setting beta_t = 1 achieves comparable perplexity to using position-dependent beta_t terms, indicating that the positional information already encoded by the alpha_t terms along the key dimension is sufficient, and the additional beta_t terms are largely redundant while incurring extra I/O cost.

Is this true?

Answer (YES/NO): NO